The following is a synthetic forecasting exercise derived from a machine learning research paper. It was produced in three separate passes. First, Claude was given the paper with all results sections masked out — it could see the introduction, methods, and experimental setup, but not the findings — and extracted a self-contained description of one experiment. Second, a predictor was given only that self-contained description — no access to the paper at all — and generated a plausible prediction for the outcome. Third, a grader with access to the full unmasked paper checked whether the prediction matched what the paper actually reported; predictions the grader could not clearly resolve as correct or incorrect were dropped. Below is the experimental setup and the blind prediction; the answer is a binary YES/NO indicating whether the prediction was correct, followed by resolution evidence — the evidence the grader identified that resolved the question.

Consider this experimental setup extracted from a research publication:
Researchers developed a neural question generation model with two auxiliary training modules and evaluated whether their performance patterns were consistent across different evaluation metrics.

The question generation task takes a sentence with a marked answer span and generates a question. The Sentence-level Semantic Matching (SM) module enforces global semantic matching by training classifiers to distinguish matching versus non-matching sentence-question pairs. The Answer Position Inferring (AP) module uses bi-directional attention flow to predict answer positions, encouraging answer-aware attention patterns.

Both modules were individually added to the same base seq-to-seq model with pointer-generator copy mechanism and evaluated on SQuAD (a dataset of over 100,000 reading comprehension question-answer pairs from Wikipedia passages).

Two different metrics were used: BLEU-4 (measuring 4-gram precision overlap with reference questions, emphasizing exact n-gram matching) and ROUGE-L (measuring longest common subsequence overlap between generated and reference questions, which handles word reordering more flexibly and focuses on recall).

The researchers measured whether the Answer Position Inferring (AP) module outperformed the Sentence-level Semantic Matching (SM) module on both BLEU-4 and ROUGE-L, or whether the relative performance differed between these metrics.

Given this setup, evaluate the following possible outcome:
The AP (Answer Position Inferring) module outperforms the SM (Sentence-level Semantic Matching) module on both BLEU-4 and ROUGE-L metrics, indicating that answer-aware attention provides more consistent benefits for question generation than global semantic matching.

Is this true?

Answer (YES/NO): YES